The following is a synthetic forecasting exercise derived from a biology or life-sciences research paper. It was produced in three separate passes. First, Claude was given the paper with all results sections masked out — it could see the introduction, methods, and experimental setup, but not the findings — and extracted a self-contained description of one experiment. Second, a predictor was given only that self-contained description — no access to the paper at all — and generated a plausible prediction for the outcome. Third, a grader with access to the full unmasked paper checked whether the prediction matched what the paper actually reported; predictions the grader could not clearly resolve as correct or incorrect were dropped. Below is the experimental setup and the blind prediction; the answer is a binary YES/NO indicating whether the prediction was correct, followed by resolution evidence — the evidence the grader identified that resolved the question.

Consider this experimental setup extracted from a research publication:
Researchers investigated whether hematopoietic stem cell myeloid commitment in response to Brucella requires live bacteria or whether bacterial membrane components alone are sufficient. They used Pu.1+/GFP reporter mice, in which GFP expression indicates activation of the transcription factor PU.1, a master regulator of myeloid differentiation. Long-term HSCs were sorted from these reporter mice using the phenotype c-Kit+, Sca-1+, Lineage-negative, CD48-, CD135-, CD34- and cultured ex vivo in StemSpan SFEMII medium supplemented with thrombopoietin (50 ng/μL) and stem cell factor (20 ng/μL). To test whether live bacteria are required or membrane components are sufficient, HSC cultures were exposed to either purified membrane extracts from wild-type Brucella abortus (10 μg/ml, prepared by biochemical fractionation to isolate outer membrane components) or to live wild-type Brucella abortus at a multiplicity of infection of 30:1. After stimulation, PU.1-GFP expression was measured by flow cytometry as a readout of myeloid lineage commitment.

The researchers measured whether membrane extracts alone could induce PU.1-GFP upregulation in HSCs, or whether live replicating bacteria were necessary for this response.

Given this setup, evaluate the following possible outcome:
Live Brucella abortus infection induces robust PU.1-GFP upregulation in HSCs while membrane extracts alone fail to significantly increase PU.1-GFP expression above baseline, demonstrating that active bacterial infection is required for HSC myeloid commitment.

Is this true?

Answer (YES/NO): NO